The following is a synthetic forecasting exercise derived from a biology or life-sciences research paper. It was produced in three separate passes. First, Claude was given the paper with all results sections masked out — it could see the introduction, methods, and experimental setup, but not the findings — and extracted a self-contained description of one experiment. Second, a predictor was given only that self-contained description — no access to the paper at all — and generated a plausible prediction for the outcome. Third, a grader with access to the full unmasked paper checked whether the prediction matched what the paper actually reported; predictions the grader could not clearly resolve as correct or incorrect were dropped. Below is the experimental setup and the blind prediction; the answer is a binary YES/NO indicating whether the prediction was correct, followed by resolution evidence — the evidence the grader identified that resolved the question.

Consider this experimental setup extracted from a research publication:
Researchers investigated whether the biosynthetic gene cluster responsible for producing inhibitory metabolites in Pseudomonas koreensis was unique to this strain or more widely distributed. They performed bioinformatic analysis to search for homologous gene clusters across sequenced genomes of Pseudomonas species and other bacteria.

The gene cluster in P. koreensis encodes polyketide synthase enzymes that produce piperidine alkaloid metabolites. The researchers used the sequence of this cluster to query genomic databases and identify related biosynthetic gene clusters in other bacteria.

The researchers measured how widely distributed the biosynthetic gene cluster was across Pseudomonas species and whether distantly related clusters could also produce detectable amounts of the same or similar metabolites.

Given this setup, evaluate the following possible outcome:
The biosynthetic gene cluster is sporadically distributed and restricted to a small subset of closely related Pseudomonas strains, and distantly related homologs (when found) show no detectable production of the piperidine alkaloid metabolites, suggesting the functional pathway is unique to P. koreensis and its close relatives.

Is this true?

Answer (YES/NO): NO